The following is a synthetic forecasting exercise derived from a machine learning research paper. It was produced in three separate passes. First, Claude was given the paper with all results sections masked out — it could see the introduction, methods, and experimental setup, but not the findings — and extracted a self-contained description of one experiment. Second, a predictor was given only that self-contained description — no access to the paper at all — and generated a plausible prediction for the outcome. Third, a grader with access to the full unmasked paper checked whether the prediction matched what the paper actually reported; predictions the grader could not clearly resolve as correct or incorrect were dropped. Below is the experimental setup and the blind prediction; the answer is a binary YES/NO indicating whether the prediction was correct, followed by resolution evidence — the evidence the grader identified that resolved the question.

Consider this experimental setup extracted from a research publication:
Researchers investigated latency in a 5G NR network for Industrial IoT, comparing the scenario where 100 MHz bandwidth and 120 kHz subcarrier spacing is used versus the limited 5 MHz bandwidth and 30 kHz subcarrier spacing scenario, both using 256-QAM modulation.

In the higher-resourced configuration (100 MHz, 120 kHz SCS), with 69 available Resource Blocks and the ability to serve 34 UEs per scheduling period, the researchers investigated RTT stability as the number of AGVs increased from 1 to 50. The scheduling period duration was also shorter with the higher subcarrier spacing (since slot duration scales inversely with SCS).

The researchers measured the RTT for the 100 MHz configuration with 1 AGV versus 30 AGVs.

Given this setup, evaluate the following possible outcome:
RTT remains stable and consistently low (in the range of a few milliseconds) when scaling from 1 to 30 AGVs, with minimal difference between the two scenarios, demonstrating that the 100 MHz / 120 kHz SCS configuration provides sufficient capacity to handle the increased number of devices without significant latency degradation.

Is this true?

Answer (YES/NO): YES